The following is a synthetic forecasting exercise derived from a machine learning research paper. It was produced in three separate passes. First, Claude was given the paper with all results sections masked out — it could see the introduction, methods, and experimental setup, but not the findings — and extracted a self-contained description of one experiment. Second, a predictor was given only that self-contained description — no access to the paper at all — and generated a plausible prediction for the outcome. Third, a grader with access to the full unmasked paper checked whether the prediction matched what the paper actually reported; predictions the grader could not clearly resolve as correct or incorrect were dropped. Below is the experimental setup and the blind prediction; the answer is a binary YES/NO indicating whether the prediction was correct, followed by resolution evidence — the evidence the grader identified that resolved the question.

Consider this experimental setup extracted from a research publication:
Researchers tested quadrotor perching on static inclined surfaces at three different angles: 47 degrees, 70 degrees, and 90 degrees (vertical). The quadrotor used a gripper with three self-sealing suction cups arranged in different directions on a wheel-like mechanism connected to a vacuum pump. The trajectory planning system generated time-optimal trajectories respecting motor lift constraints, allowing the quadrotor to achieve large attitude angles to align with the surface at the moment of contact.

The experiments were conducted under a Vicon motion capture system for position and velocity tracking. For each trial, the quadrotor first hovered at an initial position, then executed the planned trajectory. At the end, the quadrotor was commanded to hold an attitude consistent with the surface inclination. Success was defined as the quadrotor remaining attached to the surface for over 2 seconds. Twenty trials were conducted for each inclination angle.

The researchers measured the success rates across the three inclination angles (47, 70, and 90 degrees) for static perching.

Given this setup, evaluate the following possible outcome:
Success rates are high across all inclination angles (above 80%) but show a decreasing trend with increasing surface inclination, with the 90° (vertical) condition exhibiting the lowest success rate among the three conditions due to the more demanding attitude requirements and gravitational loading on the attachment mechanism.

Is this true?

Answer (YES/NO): NO